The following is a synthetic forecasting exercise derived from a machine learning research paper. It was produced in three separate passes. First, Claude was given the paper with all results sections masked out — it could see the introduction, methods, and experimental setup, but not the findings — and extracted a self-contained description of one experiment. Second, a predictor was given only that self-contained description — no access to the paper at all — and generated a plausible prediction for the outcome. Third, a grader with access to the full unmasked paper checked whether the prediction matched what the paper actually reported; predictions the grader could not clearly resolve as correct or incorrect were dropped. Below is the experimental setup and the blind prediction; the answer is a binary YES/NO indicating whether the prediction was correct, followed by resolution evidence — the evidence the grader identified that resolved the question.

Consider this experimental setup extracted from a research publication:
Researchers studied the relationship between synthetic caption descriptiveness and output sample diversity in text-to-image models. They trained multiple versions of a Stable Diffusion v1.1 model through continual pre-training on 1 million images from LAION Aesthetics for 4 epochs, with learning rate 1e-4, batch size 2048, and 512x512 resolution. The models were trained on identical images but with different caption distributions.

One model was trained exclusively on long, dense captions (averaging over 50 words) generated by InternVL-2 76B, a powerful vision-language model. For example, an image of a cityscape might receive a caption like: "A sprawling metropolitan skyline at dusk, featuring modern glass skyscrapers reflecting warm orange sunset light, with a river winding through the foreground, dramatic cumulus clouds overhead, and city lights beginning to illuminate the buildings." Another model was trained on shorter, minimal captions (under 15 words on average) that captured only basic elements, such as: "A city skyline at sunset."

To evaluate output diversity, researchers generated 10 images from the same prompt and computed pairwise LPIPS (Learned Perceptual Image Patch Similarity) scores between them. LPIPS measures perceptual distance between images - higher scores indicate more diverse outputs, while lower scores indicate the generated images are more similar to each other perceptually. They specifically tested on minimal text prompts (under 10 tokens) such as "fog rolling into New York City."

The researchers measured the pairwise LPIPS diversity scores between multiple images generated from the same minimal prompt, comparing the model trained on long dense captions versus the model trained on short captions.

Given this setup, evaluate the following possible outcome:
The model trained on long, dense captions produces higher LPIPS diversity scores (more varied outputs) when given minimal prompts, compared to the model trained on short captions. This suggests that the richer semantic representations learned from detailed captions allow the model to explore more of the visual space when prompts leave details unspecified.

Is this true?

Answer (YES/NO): NO